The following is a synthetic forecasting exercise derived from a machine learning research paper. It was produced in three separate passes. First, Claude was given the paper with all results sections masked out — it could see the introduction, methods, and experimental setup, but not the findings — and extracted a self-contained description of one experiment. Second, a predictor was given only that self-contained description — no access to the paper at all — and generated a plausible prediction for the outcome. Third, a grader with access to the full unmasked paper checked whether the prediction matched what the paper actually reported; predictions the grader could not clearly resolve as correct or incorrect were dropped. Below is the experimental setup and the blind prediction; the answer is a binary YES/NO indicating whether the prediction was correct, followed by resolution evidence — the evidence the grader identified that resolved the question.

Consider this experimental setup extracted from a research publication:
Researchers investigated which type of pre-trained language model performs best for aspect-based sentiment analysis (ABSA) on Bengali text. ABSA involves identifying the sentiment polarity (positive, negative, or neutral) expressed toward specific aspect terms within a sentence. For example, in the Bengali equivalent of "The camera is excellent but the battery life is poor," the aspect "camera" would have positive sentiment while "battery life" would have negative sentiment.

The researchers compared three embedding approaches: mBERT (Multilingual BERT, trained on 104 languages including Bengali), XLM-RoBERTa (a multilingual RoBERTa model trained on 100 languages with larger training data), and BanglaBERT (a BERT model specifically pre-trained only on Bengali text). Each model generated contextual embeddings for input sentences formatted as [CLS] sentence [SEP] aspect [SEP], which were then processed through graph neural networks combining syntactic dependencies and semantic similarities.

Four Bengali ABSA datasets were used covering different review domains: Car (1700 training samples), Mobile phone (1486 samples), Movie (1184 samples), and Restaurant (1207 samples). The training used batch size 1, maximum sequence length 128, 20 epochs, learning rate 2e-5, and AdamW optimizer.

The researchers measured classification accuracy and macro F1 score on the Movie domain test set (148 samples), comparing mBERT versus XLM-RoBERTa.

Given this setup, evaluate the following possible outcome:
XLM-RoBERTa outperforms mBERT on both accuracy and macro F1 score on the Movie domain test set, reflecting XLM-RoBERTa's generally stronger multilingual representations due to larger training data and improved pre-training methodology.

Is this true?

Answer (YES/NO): NO